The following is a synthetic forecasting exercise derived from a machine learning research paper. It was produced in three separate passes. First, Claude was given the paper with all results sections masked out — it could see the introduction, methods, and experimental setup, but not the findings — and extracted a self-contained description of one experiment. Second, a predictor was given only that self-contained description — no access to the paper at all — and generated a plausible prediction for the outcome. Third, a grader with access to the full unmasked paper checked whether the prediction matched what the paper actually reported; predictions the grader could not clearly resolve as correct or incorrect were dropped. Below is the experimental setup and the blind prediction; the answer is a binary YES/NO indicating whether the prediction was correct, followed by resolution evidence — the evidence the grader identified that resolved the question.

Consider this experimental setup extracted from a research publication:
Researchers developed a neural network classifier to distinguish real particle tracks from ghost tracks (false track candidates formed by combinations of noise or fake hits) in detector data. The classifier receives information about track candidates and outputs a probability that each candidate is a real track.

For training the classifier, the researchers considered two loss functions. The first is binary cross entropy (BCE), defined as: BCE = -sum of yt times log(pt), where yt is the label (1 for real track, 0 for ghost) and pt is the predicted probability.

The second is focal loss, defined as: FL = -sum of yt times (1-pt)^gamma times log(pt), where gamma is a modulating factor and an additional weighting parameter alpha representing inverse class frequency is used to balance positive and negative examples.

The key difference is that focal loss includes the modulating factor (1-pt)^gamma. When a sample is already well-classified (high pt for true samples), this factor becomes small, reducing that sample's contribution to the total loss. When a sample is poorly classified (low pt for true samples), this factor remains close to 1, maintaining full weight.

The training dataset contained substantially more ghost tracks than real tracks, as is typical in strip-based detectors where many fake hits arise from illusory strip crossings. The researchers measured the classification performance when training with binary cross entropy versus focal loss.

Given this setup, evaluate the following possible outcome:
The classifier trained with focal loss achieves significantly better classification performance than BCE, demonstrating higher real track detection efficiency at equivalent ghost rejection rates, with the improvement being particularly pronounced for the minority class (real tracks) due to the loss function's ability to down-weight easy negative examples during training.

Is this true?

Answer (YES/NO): NO